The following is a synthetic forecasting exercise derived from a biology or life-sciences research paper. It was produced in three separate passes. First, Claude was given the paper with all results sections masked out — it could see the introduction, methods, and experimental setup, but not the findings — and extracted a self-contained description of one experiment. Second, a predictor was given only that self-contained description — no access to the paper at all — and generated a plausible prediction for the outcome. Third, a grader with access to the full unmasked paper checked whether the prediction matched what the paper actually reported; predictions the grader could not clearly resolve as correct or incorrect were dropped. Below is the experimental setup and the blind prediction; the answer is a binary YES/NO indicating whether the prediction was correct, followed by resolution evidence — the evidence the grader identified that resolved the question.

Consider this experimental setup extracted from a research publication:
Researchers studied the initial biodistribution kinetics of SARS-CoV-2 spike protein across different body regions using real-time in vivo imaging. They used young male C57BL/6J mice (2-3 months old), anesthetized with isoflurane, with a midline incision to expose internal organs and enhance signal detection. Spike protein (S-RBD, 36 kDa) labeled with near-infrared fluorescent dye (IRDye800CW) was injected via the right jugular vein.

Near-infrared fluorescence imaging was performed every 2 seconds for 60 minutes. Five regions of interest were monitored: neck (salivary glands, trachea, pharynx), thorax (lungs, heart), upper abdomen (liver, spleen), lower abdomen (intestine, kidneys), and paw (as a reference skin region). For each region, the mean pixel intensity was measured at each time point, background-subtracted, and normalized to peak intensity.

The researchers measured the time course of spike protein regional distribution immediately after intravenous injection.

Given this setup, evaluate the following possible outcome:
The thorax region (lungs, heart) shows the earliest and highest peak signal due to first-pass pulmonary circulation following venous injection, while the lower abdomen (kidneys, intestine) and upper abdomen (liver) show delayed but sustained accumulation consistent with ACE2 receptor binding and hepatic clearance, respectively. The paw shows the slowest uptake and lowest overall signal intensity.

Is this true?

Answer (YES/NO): NO